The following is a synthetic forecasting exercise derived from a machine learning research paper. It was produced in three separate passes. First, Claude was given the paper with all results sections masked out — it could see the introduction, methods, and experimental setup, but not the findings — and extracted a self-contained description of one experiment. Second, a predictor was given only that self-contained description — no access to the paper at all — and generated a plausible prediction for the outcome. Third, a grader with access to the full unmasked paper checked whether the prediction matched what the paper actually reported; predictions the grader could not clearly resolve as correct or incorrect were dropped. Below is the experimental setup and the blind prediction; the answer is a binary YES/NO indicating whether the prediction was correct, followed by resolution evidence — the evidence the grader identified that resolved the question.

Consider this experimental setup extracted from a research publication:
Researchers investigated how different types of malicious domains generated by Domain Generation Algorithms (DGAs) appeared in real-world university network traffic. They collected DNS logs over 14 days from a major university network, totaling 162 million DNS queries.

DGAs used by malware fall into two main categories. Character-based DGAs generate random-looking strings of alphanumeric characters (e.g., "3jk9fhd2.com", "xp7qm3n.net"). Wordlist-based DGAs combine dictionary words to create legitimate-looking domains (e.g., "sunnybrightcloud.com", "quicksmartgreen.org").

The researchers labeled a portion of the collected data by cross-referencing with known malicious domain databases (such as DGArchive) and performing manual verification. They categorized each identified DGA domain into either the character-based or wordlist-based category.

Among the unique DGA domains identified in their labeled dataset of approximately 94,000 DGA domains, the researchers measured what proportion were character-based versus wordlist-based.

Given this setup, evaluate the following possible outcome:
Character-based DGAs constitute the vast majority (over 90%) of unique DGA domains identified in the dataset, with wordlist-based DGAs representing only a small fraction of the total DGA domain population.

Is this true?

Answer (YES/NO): NO